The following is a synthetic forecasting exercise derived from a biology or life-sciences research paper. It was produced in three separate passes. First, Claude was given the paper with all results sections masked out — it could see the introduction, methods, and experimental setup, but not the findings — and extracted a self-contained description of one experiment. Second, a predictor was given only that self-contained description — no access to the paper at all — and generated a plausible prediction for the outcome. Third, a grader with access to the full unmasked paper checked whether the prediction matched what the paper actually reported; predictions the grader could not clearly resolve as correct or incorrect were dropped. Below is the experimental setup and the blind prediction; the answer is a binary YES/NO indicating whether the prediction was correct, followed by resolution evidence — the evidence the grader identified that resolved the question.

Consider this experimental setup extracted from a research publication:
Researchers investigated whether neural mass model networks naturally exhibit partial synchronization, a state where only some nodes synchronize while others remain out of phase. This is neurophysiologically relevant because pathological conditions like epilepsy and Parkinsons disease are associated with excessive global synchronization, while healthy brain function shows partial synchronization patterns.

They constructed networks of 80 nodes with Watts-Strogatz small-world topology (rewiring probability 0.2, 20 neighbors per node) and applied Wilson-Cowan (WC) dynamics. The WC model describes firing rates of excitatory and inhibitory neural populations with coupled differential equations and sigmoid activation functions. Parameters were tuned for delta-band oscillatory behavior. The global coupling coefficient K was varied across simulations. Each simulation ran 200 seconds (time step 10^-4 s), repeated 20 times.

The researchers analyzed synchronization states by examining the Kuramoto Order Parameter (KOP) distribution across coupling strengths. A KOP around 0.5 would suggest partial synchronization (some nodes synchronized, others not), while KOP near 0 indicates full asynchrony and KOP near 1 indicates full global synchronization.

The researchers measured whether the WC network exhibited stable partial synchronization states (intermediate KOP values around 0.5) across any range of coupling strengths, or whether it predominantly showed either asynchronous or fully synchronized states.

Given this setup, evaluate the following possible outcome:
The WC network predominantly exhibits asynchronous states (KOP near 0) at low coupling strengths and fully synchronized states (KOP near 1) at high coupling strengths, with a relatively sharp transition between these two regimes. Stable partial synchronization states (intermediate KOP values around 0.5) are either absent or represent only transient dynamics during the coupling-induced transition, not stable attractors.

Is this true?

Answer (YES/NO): NO